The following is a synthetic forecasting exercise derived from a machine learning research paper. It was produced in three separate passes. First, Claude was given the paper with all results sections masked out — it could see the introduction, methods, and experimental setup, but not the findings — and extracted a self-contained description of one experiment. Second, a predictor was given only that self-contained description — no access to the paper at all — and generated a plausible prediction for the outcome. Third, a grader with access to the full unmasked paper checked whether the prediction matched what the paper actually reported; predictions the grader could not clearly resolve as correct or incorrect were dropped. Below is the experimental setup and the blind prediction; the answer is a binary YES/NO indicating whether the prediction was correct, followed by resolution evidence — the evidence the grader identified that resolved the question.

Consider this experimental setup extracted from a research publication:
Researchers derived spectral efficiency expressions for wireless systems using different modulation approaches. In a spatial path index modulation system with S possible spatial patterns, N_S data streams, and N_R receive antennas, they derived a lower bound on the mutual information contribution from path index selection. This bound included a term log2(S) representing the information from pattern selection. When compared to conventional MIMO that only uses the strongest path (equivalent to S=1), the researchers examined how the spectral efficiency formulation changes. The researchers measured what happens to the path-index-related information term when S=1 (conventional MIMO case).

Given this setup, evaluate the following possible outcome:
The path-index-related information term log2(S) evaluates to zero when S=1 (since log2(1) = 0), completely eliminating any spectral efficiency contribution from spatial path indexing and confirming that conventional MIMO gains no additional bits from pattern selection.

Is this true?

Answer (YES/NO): YES